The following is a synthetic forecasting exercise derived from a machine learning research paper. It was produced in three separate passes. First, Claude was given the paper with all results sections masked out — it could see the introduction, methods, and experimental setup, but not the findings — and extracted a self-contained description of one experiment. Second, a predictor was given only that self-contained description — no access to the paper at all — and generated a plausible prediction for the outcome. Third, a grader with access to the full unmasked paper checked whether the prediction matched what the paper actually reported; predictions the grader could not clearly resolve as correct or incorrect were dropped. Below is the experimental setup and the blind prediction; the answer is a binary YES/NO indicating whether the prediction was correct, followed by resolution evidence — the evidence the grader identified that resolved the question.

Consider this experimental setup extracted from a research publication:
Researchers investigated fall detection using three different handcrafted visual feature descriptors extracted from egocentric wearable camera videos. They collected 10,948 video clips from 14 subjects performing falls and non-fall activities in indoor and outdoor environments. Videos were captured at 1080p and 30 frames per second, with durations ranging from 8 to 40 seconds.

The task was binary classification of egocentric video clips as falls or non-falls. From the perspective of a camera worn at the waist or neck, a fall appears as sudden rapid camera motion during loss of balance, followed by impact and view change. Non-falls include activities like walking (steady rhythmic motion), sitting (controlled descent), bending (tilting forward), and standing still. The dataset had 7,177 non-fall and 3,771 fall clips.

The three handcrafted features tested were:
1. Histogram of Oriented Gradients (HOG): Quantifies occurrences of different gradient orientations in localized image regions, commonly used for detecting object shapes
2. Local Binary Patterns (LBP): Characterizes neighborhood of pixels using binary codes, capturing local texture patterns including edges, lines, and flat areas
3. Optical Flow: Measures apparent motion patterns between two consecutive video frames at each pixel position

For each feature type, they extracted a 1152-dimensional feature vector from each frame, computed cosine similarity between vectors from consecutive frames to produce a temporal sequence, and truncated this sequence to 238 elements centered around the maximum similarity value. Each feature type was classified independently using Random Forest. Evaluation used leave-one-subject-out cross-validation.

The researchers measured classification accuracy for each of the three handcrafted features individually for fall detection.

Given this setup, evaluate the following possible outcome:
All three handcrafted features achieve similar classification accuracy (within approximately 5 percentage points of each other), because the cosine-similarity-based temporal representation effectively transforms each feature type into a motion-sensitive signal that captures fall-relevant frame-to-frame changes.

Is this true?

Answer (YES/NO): NO